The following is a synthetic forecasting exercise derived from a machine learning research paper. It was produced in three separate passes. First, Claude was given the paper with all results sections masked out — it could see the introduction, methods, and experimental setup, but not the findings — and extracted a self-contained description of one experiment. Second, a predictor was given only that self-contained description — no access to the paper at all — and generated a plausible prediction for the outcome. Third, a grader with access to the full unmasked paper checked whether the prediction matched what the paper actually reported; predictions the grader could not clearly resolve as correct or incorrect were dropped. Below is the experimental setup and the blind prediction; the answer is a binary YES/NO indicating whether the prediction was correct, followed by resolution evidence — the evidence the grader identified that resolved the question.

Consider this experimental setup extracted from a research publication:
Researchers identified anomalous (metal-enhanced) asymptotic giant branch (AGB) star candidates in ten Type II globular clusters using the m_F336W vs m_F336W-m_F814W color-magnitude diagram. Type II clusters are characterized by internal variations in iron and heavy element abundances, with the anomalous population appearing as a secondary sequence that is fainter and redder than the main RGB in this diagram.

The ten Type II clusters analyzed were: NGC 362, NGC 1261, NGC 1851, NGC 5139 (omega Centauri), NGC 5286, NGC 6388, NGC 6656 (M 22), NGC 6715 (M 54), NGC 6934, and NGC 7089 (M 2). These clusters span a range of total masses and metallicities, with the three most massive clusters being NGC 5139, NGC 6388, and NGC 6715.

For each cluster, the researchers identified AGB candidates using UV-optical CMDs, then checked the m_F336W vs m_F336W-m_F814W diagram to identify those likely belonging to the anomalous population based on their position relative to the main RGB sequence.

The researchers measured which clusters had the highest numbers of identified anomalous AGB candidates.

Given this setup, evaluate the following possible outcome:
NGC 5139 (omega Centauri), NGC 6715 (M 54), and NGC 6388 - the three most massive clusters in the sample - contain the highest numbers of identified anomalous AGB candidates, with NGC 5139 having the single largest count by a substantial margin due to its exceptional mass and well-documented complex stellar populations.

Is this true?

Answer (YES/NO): NO